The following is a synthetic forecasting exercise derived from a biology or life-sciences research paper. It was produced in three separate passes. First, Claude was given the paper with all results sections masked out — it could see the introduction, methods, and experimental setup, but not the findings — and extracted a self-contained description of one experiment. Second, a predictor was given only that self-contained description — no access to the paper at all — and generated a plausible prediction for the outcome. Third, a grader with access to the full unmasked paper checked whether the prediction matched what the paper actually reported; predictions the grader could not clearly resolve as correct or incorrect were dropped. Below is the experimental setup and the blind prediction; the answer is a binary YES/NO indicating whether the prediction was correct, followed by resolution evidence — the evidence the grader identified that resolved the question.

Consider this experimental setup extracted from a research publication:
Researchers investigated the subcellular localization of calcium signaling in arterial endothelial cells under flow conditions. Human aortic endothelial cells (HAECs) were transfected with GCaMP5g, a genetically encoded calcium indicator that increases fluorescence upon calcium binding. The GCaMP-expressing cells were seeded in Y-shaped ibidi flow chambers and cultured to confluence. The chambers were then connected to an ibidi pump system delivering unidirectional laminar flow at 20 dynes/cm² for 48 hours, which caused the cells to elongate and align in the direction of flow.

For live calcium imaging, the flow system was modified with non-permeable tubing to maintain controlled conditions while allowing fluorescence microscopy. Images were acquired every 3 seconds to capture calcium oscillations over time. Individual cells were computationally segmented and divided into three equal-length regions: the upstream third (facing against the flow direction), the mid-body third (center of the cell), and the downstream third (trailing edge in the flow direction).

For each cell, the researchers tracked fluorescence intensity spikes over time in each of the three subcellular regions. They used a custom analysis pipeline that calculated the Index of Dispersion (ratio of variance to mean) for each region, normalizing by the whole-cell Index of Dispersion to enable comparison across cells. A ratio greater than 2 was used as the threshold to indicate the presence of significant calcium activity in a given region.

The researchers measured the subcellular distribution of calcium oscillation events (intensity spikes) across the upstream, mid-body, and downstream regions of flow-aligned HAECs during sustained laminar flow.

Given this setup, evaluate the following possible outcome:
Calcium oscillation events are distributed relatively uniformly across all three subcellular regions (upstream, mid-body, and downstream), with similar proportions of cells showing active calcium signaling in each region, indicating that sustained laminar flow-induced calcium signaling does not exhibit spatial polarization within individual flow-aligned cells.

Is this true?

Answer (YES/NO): NO